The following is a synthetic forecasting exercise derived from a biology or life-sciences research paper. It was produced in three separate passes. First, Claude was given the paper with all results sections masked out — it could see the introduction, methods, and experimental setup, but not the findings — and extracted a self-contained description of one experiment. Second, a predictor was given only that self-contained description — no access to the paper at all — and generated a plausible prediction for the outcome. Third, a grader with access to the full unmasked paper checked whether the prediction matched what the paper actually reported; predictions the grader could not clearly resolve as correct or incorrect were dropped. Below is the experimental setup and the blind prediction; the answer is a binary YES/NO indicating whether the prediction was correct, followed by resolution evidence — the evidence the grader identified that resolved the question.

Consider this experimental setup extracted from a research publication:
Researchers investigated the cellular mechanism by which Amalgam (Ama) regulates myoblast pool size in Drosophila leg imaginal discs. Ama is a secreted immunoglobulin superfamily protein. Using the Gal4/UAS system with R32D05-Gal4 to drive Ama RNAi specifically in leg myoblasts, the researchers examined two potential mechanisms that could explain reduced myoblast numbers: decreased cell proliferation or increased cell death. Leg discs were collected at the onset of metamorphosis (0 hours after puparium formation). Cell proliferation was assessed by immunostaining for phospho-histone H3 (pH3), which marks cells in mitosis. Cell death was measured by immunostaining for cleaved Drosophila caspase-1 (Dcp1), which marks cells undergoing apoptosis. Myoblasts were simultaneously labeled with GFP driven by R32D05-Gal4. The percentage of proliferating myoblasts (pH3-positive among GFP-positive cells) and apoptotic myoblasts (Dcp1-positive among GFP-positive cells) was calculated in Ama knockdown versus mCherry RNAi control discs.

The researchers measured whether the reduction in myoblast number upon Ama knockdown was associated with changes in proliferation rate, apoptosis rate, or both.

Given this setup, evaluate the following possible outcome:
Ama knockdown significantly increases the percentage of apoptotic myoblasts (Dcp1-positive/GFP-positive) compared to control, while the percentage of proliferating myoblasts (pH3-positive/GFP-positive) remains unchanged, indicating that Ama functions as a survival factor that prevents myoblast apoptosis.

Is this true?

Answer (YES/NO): NO